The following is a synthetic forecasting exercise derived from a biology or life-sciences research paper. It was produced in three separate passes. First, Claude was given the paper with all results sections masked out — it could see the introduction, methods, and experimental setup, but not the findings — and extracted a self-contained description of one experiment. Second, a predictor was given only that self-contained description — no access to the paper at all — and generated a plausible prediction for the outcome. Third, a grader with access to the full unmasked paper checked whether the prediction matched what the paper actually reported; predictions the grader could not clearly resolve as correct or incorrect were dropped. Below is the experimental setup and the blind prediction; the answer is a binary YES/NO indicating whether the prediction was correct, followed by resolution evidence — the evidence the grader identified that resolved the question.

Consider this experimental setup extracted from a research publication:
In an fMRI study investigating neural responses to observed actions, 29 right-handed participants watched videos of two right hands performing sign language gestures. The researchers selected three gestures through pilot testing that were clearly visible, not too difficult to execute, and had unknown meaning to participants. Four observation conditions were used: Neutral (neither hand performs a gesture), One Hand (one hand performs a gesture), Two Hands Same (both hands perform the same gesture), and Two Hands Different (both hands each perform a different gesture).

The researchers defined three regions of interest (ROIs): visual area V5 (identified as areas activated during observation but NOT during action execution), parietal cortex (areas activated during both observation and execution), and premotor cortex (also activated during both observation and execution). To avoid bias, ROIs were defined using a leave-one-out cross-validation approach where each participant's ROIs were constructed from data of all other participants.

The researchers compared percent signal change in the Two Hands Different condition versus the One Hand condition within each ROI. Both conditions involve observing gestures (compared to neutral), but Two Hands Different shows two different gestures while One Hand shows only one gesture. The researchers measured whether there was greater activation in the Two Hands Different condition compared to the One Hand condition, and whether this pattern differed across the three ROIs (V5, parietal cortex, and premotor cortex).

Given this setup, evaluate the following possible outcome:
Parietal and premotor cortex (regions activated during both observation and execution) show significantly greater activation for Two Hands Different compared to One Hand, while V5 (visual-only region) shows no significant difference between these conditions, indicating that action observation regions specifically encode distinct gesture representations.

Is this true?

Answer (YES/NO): NO